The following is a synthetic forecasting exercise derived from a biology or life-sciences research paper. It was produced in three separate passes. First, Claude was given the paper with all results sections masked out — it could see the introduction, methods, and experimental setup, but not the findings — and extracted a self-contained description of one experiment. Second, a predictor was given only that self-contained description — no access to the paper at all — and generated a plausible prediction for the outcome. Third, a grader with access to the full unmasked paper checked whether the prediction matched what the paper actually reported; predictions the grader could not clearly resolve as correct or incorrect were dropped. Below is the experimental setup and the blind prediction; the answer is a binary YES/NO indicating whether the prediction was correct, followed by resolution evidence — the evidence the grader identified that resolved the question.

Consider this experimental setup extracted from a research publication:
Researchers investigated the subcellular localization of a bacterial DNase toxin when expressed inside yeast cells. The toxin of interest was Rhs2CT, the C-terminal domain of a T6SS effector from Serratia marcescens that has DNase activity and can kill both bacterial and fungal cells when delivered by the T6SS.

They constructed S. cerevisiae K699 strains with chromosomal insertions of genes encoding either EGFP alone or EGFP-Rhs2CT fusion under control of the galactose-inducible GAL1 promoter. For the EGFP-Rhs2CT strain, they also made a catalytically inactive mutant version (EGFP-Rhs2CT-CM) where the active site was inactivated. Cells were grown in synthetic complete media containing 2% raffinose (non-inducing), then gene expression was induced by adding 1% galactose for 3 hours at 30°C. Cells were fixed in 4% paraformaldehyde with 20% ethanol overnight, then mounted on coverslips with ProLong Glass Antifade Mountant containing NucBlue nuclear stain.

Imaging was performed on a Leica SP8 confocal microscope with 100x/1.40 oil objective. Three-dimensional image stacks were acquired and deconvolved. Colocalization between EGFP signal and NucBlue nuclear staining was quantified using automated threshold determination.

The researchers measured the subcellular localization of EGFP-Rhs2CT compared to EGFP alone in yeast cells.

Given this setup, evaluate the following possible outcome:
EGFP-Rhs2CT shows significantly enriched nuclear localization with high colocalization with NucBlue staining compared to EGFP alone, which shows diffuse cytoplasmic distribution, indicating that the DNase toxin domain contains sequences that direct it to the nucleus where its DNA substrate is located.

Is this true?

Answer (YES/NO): YES